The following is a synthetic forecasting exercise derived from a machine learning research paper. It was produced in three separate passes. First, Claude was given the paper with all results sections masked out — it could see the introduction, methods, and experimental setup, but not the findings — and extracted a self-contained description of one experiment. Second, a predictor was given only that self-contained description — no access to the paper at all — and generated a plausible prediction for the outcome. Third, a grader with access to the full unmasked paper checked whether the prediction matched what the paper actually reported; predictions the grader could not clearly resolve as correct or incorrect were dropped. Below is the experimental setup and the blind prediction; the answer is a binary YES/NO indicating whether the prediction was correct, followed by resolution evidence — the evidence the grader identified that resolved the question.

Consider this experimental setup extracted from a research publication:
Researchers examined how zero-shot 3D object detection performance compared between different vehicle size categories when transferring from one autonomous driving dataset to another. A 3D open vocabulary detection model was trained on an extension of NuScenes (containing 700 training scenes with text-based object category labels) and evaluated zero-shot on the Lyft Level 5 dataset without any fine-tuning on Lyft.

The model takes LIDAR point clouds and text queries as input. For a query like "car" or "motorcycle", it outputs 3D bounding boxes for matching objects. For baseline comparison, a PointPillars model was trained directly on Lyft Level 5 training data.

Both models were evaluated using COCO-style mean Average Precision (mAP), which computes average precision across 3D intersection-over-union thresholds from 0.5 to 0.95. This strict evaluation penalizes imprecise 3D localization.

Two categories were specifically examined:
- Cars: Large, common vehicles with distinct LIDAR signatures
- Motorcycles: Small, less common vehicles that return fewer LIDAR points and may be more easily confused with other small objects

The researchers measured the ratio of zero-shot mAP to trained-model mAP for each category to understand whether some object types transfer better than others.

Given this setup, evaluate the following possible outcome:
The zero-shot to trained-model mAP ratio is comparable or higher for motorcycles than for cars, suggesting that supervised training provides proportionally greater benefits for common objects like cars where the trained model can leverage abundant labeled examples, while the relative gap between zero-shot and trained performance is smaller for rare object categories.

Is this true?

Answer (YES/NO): NO